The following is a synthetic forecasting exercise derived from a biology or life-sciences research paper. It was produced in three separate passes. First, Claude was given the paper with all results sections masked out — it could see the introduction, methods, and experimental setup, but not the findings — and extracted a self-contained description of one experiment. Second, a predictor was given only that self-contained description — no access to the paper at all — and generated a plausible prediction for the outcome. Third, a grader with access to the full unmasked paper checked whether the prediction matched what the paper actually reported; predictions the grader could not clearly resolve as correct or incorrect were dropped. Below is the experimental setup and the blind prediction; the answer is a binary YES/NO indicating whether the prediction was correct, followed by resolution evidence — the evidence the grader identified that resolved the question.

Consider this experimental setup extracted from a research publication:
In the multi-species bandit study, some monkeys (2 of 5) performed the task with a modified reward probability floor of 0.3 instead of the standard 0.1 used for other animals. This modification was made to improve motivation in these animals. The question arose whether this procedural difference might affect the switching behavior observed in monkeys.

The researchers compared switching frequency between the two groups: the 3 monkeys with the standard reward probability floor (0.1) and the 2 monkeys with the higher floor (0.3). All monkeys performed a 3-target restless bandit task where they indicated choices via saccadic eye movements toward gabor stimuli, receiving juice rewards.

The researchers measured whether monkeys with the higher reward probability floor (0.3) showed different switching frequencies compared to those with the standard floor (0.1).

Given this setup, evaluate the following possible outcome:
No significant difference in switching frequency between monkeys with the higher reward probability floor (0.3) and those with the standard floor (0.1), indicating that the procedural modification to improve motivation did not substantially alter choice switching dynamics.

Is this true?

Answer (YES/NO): NO